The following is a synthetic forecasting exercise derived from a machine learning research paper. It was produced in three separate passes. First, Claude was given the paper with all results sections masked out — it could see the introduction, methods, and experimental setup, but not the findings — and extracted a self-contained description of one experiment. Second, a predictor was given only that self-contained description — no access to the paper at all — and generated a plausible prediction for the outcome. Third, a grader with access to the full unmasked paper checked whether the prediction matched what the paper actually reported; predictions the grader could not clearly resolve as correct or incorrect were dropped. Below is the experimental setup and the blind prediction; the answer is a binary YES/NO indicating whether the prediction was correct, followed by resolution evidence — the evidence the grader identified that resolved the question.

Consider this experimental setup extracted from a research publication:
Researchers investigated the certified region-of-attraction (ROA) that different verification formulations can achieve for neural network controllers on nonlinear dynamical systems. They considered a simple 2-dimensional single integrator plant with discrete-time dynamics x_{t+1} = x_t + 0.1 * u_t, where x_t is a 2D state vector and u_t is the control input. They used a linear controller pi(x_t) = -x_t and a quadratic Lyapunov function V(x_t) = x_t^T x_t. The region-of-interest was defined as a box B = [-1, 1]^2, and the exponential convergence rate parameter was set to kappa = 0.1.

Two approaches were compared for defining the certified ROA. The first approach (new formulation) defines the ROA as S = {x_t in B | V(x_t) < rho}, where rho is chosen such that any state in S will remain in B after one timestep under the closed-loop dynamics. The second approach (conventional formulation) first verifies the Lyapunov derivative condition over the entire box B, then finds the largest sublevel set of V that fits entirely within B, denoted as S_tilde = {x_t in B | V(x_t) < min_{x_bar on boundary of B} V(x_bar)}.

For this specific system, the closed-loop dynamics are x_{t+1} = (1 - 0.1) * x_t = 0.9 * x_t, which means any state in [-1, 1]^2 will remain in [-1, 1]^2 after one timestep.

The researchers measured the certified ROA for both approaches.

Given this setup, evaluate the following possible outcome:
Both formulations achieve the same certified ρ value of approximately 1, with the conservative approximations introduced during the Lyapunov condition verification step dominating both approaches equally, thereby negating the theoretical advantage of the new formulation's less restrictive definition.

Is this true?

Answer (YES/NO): NO